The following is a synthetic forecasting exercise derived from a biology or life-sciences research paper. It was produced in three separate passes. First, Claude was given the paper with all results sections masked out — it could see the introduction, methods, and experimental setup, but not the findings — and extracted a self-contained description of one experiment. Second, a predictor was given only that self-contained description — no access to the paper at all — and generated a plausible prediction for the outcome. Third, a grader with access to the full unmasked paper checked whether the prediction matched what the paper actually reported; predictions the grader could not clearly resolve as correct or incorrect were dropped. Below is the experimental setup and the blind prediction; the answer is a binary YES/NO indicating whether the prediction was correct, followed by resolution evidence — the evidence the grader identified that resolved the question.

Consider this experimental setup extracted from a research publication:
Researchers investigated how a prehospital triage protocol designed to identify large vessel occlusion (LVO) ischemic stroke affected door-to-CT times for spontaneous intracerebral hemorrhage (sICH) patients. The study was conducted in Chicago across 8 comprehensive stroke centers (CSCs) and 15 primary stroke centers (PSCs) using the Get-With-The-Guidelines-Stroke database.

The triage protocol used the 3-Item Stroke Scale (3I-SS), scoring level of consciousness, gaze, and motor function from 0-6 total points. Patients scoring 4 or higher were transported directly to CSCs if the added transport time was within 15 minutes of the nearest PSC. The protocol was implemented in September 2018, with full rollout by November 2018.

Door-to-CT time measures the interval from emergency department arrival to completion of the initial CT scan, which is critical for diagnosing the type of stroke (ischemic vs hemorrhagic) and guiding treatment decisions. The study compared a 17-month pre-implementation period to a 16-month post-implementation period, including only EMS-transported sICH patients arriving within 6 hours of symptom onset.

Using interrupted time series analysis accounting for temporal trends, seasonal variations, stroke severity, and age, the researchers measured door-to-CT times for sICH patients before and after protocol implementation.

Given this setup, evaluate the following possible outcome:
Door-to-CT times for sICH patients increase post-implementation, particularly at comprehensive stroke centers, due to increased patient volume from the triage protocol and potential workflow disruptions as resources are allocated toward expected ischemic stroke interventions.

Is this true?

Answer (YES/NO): NO